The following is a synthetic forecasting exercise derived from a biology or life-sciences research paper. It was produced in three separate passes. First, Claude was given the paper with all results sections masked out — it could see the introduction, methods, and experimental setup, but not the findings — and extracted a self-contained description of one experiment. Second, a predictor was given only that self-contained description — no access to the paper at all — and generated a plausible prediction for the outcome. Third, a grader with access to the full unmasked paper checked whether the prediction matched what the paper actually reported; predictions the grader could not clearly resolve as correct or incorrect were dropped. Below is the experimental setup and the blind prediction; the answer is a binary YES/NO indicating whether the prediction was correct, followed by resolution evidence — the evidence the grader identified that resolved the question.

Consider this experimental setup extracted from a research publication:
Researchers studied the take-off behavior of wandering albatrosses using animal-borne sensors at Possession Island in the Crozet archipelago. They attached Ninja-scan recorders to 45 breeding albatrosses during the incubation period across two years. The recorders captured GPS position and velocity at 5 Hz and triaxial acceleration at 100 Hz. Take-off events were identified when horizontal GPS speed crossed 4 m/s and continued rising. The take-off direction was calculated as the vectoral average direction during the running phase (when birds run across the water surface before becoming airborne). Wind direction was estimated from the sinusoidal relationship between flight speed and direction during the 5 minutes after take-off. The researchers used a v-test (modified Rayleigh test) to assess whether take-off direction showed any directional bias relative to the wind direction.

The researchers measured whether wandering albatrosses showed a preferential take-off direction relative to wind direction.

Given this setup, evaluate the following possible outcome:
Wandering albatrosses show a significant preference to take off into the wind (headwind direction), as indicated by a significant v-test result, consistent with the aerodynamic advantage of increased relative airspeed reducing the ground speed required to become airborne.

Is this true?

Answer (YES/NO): YES